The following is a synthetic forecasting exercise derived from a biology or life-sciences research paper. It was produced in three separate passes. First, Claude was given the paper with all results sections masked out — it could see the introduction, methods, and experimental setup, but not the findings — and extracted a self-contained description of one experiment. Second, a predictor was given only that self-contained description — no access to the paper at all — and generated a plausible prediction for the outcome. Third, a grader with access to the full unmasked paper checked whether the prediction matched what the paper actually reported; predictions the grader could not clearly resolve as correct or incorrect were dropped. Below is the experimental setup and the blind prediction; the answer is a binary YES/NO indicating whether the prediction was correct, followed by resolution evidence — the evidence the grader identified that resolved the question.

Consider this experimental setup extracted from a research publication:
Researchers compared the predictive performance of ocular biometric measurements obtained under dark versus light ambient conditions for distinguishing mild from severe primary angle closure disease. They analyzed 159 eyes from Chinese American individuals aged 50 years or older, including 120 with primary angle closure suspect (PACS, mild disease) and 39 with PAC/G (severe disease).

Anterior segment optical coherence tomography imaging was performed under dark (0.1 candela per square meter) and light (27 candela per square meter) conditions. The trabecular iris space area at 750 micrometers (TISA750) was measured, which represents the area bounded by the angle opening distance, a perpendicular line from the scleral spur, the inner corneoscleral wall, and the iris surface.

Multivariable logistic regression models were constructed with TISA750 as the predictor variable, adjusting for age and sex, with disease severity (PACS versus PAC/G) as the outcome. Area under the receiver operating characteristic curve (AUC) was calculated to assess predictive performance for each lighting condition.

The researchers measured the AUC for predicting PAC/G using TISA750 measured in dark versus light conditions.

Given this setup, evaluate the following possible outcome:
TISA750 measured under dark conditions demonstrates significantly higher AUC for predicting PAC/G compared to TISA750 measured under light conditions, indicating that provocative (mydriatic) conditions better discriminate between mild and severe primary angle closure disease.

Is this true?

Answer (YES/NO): NO